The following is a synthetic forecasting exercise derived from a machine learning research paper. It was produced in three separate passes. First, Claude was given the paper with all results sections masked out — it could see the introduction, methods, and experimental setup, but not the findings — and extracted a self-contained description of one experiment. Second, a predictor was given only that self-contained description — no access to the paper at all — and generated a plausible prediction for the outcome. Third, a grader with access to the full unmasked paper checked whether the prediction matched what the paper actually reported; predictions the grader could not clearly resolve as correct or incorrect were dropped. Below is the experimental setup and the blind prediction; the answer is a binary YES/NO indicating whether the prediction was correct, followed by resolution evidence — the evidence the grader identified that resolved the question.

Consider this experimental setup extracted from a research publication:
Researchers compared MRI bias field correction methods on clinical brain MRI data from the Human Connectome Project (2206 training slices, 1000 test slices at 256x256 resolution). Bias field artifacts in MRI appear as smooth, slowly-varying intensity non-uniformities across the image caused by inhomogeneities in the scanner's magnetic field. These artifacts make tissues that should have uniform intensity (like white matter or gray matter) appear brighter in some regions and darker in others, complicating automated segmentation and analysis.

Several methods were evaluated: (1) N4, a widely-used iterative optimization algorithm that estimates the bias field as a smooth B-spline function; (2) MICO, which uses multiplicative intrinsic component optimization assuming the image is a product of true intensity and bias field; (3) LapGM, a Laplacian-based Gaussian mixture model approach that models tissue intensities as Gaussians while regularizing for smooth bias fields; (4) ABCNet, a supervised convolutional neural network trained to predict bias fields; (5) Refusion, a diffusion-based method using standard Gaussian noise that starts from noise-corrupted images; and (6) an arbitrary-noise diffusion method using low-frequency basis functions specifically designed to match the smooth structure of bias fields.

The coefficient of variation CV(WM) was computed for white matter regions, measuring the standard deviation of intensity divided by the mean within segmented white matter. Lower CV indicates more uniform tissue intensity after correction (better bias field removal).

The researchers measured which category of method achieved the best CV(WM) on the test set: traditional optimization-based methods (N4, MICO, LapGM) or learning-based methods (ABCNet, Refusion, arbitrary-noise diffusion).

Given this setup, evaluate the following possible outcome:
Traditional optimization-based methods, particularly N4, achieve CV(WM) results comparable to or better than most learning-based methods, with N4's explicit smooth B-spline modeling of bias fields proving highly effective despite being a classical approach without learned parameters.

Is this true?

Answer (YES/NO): NO